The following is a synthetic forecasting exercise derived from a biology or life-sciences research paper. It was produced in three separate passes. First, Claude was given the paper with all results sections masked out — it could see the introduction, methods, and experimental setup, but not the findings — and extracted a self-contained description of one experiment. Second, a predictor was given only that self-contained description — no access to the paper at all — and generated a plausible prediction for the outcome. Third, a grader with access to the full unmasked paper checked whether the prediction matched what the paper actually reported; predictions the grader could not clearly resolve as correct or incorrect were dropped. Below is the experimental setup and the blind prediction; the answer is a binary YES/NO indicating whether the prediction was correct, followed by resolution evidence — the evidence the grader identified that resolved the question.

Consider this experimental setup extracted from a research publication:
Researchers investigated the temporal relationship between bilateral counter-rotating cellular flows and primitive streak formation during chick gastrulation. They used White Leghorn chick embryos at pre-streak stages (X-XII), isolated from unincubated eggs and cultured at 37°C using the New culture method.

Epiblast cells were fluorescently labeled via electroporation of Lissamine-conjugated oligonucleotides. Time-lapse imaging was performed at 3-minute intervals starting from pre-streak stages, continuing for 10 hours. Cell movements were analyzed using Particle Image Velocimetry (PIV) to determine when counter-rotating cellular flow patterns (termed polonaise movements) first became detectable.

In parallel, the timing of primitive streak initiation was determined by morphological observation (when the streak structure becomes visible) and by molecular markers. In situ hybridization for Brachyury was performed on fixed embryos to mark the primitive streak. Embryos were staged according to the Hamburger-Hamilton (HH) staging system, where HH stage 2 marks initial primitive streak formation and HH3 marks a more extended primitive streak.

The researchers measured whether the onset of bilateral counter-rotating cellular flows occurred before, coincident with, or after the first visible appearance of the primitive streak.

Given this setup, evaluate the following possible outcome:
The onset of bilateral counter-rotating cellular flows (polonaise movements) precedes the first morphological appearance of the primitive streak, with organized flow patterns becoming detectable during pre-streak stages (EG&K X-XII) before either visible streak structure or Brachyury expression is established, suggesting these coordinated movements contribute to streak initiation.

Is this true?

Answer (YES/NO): NO